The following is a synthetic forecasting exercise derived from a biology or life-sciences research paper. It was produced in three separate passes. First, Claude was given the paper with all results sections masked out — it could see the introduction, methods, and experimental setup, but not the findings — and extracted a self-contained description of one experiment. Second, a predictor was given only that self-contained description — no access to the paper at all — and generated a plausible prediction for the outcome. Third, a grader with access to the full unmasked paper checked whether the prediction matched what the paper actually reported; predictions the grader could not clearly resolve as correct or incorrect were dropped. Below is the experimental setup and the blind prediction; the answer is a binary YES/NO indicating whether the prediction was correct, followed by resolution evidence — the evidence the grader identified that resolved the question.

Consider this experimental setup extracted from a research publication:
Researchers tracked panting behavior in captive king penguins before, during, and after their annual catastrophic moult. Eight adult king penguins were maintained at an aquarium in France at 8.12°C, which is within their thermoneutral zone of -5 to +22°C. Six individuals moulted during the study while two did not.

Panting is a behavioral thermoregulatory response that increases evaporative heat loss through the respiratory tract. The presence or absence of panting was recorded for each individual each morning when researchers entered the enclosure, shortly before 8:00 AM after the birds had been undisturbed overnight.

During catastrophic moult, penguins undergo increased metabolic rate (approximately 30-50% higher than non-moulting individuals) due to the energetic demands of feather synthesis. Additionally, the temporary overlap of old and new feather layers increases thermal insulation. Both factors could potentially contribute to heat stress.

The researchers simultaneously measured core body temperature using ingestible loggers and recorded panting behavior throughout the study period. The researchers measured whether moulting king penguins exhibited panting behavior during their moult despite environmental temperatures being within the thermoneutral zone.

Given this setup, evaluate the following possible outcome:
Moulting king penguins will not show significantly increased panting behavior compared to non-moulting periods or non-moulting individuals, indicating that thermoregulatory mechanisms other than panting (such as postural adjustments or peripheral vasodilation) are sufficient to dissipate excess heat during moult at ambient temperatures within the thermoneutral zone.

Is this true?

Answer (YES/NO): YES